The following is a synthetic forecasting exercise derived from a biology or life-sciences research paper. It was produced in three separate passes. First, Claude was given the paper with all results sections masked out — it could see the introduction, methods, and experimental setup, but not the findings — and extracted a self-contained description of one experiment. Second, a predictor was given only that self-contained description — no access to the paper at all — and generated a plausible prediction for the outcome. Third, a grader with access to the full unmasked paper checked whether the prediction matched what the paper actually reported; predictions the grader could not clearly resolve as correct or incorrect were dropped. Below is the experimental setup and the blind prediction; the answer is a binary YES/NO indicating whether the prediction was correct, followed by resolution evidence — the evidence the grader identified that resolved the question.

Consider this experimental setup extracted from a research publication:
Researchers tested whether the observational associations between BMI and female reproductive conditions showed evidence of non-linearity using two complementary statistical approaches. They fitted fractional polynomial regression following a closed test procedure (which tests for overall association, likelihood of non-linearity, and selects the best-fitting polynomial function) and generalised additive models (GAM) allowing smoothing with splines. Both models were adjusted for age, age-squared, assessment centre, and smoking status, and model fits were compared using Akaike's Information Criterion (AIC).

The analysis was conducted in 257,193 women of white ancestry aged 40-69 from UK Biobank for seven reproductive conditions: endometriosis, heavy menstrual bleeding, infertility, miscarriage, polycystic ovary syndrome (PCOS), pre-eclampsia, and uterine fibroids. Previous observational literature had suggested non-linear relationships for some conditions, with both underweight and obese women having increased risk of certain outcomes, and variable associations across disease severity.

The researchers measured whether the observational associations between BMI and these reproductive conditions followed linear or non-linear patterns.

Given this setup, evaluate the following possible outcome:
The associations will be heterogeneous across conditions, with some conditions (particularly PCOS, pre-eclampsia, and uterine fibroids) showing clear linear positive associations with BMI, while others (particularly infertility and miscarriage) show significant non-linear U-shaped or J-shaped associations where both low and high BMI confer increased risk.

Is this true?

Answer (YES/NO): NO